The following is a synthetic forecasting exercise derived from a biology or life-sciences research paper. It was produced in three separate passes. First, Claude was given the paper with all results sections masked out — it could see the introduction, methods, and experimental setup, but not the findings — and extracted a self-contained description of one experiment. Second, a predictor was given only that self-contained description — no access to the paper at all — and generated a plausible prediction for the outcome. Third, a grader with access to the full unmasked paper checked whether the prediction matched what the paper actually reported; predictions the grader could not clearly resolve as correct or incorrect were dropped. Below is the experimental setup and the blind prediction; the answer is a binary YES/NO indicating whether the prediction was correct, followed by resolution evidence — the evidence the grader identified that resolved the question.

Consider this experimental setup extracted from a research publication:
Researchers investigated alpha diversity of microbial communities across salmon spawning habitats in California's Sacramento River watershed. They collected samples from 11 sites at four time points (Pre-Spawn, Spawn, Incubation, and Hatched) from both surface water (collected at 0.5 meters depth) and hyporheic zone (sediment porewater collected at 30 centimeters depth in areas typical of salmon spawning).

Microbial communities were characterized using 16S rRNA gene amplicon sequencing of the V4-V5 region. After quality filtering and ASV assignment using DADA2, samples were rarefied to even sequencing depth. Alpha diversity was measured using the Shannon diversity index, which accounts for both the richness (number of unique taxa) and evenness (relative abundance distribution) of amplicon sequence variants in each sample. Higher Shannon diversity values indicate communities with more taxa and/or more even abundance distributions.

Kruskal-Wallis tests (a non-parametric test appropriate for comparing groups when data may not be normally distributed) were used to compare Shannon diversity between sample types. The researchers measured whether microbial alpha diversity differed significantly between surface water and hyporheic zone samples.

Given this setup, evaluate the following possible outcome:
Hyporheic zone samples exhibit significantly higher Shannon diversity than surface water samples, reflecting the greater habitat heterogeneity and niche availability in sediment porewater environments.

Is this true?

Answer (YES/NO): YES